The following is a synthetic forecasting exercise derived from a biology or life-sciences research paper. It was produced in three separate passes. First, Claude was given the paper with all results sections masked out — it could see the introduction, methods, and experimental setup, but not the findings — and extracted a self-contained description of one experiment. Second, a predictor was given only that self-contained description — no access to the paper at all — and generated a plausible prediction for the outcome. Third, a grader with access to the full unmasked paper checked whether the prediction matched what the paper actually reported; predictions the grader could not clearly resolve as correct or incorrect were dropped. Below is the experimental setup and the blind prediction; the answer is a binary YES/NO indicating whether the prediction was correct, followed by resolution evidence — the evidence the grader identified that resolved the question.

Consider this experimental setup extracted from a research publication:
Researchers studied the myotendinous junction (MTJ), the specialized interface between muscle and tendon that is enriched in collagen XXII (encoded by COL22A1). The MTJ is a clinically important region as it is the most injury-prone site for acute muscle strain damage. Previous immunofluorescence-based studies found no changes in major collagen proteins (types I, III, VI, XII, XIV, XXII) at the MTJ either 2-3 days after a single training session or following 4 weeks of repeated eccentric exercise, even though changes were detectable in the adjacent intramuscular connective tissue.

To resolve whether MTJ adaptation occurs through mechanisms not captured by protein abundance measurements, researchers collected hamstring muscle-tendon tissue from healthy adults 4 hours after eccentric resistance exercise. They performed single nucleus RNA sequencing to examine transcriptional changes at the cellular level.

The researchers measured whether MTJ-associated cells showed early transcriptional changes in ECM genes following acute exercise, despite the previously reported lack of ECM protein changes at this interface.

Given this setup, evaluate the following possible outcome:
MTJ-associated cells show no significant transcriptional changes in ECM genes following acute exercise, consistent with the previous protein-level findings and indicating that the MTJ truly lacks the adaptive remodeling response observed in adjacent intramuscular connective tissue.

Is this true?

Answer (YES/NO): NO